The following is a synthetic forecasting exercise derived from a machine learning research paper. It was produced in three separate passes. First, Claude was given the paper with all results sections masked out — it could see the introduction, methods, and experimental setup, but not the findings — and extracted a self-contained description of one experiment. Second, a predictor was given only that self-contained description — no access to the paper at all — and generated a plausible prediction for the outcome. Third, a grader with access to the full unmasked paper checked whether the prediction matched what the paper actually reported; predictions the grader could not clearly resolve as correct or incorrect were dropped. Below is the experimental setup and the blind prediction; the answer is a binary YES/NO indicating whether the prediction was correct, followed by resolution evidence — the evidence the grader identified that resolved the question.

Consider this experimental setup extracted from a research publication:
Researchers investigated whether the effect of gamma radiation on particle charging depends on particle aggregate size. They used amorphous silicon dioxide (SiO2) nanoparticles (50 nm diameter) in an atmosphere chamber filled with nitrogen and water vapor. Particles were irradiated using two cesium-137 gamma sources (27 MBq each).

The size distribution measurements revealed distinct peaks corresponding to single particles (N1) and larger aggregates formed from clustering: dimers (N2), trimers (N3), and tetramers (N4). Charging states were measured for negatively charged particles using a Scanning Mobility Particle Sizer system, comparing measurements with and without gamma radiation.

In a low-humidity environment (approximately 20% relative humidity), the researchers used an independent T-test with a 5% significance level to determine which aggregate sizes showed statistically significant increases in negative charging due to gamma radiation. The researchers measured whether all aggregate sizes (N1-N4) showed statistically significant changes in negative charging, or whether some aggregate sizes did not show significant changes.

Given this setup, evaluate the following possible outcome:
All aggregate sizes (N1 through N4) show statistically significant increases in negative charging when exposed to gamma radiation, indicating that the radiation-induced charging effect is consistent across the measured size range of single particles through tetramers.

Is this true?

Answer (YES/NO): NO